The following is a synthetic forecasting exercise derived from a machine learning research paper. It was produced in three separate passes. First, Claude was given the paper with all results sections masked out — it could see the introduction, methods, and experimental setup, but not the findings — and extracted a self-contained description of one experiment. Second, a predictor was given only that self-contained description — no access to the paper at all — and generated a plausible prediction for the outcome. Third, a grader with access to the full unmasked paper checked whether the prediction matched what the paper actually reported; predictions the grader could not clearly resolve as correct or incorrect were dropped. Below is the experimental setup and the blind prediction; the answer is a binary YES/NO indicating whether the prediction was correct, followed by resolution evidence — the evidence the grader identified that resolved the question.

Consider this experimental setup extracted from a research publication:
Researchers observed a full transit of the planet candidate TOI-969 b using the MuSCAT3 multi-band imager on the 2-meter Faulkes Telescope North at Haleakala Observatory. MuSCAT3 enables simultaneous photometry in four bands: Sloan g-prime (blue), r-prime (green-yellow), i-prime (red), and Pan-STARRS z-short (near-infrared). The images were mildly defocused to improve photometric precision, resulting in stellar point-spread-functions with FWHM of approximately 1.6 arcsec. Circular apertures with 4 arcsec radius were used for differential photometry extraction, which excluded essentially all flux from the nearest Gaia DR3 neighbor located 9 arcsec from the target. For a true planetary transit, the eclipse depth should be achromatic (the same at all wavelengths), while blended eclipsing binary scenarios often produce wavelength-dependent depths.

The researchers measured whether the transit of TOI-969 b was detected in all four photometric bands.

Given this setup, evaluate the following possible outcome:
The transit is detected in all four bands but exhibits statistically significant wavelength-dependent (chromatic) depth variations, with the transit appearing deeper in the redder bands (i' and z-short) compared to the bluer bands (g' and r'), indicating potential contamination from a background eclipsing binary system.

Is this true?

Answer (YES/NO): NO